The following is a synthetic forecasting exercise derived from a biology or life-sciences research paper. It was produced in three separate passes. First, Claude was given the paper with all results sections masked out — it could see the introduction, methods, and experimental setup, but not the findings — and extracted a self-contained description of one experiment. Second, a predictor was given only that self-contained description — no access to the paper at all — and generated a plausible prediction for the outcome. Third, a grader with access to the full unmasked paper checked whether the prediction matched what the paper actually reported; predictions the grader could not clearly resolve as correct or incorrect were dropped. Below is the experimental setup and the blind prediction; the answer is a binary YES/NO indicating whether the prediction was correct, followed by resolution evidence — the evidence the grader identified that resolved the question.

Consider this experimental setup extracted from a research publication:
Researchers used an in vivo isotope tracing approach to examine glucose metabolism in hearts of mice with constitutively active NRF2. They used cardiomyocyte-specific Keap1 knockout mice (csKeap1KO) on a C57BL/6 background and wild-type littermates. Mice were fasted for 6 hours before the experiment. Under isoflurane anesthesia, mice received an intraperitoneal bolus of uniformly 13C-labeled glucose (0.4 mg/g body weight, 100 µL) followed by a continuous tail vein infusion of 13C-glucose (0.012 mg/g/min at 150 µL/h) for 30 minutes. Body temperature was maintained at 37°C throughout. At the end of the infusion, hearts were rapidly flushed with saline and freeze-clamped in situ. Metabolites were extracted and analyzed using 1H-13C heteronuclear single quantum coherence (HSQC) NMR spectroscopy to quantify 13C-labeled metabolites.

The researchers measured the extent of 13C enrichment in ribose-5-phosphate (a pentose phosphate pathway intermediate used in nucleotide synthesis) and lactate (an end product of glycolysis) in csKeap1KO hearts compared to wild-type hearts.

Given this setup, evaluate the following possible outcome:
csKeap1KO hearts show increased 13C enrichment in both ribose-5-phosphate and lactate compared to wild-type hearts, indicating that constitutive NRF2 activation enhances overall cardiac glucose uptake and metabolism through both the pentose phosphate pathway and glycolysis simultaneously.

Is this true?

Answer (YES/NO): NO